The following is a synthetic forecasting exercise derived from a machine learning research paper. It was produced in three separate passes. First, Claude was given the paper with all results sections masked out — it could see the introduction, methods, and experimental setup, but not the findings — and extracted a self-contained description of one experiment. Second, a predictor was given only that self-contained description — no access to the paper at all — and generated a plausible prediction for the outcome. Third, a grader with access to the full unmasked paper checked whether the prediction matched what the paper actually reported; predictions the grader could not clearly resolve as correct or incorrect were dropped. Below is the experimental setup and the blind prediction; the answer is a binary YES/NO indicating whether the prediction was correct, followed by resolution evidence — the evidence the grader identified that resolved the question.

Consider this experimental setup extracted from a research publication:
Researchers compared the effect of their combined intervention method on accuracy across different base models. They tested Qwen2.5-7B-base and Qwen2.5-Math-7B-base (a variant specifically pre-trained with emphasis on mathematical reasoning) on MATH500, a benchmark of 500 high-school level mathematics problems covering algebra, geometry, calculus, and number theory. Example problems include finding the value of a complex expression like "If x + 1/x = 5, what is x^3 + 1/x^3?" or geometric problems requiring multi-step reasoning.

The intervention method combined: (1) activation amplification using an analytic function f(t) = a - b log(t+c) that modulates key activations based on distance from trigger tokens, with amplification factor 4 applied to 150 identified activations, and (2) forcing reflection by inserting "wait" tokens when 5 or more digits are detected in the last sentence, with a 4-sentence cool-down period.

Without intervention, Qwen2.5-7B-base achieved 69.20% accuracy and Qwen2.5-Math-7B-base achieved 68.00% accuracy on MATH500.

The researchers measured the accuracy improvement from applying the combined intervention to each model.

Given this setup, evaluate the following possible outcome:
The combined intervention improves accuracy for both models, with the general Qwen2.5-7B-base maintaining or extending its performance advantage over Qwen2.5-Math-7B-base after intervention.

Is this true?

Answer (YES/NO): NO